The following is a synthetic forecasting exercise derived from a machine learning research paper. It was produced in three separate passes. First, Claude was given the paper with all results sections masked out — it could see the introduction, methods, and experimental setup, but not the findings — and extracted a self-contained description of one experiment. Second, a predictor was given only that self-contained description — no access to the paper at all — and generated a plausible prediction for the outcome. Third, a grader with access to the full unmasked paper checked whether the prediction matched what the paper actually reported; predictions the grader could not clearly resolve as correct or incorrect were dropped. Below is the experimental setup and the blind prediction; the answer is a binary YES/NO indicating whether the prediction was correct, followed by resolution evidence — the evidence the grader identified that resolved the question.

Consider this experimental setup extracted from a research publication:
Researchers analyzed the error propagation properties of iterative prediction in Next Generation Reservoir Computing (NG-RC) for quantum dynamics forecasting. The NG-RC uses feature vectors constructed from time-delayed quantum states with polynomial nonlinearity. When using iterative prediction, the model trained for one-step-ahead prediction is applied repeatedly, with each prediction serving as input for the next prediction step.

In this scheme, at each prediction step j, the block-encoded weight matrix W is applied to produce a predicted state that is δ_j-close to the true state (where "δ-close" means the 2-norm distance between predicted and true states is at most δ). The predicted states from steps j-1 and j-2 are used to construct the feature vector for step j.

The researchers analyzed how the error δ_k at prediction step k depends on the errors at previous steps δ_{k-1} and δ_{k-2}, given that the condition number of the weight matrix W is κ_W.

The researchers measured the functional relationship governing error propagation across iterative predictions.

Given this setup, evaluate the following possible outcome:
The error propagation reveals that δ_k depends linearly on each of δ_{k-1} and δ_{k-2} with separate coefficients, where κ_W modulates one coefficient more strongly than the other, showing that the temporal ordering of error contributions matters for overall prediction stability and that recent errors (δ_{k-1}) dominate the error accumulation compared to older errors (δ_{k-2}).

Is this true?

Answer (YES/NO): NO